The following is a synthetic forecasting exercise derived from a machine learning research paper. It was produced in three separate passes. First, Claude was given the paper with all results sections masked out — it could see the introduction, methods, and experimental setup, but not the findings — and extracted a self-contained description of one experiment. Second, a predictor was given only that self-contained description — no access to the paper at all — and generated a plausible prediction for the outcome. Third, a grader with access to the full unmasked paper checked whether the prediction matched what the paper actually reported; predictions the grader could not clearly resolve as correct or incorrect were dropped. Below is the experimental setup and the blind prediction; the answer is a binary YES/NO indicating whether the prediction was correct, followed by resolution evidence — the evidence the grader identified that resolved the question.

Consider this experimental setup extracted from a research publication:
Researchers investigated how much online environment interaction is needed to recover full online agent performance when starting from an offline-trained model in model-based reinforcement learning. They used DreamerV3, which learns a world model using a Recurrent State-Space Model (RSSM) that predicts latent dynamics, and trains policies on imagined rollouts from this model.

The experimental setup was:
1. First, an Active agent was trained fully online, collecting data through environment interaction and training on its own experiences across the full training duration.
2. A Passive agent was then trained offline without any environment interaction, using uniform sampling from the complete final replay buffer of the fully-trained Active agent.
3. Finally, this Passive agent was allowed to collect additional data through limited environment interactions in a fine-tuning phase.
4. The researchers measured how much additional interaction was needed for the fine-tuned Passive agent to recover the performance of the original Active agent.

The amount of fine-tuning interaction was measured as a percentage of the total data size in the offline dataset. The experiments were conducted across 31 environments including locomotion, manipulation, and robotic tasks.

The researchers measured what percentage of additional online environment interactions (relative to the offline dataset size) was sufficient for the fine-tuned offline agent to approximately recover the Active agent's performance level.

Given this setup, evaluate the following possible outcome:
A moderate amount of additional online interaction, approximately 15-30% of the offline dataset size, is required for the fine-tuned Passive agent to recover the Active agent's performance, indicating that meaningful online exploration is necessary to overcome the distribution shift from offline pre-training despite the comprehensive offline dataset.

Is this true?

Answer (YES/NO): NO